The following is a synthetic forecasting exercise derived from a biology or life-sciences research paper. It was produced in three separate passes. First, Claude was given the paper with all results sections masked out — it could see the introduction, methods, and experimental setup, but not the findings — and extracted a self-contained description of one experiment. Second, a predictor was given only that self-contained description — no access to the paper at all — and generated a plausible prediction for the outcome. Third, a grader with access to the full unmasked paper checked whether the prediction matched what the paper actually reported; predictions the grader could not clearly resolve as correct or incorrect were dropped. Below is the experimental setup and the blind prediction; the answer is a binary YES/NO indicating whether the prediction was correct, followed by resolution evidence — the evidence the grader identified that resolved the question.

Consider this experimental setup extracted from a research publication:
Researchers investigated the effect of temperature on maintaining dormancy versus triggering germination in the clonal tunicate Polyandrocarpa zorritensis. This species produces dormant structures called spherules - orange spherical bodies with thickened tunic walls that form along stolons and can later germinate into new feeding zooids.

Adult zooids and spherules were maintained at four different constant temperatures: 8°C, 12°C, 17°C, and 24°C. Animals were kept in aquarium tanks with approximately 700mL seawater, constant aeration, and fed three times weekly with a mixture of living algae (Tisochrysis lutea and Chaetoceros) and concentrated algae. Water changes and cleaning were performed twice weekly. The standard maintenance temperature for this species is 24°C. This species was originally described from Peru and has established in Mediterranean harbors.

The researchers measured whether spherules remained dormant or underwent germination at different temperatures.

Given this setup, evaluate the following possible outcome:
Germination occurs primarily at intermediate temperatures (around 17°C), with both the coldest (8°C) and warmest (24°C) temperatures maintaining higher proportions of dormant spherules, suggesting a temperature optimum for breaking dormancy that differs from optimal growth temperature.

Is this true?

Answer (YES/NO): NO